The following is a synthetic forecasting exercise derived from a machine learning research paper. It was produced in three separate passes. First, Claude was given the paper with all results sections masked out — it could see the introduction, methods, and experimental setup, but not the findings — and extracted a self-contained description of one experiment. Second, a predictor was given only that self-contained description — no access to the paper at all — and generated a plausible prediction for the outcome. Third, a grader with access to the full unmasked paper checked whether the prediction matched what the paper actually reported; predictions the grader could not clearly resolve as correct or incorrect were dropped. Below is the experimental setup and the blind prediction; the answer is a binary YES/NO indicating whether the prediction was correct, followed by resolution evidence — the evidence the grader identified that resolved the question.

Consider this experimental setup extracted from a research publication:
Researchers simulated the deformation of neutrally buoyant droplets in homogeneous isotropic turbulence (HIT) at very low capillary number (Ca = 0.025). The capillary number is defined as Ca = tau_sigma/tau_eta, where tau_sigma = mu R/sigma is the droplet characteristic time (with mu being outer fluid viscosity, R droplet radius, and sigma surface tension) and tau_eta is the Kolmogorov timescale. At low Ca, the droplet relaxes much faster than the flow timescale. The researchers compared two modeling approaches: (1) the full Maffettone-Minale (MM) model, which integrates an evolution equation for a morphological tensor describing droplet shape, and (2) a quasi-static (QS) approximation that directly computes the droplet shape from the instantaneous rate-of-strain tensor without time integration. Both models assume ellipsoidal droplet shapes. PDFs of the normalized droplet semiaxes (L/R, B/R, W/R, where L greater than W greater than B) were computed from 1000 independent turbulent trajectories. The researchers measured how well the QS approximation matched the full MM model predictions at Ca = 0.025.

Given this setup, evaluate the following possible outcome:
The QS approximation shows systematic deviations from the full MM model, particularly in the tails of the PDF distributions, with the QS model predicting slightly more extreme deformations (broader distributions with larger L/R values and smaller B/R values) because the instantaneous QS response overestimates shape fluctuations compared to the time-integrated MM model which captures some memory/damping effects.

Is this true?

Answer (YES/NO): NO